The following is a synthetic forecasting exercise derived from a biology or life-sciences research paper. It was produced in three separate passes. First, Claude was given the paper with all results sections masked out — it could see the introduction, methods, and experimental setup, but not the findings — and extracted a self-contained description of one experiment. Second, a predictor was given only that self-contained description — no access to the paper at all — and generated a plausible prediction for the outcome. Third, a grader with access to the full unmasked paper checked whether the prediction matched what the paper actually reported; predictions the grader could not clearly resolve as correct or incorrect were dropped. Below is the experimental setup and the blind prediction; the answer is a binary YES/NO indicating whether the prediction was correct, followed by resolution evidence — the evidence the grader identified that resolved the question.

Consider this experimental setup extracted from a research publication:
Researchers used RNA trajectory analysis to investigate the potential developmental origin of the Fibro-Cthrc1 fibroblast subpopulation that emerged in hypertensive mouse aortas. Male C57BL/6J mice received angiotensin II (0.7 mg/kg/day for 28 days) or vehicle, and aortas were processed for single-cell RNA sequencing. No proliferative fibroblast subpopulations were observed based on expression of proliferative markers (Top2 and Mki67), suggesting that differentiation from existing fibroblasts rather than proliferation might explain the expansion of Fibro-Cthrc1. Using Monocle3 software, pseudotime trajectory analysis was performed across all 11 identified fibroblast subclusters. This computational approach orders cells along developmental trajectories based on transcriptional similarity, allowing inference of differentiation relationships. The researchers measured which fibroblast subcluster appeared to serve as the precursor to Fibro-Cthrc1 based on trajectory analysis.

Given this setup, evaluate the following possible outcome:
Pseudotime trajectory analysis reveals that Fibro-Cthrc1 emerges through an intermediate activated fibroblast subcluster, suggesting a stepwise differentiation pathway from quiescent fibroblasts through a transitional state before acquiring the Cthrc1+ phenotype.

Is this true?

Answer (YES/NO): NO